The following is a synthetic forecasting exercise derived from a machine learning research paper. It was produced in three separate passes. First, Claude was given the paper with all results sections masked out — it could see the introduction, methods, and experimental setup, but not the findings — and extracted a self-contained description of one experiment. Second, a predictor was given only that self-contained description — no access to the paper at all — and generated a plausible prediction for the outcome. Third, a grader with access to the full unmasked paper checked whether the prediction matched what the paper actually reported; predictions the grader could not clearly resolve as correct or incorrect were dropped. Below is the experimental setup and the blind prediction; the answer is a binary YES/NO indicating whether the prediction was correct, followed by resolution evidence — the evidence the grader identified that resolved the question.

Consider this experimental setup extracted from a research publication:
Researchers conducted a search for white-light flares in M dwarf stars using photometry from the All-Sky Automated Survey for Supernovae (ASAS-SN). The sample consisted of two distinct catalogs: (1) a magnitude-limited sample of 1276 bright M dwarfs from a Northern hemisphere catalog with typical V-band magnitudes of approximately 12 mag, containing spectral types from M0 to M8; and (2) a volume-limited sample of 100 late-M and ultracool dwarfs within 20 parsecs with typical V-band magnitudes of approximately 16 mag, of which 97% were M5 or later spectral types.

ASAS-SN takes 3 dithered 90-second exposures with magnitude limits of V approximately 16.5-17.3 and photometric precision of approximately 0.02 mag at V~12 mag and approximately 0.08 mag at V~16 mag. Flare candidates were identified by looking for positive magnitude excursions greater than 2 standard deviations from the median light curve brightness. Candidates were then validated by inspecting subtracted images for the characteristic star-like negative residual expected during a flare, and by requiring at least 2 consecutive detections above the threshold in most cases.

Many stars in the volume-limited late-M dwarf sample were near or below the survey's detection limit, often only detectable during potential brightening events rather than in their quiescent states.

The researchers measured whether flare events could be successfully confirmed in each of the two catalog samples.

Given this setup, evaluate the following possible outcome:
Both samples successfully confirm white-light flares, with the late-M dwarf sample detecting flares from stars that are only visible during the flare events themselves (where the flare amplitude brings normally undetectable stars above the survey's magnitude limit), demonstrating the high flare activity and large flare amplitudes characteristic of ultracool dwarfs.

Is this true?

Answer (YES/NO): NO